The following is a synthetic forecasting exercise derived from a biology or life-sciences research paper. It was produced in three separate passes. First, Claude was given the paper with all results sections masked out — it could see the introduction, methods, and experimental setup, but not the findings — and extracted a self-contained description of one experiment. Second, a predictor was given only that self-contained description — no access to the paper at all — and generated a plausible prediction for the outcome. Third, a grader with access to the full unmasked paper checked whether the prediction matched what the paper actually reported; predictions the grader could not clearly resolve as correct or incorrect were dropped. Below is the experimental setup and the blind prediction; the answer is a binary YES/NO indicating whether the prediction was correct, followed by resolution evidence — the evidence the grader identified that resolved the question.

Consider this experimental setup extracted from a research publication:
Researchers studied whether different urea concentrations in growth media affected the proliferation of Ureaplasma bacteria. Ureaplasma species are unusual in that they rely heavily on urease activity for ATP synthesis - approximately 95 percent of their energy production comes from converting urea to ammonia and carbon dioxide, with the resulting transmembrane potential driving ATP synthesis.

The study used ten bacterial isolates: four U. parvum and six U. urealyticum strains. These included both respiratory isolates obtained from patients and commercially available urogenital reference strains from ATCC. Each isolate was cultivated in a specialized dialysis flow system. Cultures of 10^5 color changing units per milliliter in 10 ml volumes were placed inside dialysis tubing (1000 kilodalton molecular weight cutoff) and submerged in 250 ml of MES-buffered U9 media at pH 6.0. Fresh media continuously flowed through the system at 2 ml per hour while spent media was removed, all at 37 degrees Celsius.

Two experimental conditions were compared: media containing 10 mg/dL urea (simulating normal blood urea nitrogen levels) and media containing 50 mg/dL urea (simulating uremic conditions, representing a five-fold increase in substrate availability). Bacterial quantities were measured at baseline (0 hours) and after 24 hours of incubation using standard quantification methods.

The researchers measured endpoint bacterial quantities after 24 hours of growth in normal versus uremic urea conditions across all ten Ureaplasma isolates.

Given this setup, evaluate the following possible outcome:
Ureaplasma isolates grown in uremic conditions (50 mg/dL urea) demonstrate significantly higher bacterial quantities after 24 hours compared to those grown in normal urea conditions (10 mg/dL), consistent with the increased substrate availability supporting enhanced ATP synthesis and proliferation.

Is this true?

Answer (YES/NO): NO